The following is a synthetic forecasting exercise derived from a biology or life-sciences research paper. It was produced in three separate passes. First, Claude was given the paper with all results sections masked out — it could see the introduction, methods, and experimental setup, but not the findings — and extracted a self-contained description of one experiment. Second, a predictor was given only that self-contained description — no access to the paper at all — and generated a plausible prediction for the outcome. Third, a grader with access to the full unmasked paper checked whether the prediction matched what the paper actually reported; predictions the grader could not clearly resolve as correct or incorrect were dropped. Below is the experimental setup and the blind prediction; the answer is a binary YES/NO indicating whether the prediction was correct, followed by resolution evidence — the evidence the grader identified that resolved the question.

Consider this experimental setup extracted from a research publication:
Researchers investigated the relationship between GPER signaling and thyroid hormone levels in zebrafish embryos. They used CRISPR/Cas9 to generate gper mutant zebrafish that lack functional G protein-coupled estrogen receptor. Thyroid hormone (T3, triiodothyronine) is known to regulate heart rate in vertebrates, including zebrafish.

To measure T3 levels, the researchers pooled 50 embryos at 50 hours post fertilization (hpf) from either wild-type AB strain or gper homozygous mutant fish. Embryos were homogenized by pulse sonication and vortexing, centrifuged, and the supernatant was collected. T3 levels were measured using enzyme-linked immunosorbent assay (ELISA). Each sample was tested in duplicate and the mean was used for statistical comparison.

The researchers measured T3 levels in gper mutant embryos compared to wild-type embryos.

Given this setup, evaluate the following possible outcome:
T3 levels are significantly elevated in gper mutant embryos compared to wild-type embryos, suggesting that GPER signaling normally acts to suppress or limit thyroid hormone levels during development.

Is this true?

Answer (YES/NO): NO